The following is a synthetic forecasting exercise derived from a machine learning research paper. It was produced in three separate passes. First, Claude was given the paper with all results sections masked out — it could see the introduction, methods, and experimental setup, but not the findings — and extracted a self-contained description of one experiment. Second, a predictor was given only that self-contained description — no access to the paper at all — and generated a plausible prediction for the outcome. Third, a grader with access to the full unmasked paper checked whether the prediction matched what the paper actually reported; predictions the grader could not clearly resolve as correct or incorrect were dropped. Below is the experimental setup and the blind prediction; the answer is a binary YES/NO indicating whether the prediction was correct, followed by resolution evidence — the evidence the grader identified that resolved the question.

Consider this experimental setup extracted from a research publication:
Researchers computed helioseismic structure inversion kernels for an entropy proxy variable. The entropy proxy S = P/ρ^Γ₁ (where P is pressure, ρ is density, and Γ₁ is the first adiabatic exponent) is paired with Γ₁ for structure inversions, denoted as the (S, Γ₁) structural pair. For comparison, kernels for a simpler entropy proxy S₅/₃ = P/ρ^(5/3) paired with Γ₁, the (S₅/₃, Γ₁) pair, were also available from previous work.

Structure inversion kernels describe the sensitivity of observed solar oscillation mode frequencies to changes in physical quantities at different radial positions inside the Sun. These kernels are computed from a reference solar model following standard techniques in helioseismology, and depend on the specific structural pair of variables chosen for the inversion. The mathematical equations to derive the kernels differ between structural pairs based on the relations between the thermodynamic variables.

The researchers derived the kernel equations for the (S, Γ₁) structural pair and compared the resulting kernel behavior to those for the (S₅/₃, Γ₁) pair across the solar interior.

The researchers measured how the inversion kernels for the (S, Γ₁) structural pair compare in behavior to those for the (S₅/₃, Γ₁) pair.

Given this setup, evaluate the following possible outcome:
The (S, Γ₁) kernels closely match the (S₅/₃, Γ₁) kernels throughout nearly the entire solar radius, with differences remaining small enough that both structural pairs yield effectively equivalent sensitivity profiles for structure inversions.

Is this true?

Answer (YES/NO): YES